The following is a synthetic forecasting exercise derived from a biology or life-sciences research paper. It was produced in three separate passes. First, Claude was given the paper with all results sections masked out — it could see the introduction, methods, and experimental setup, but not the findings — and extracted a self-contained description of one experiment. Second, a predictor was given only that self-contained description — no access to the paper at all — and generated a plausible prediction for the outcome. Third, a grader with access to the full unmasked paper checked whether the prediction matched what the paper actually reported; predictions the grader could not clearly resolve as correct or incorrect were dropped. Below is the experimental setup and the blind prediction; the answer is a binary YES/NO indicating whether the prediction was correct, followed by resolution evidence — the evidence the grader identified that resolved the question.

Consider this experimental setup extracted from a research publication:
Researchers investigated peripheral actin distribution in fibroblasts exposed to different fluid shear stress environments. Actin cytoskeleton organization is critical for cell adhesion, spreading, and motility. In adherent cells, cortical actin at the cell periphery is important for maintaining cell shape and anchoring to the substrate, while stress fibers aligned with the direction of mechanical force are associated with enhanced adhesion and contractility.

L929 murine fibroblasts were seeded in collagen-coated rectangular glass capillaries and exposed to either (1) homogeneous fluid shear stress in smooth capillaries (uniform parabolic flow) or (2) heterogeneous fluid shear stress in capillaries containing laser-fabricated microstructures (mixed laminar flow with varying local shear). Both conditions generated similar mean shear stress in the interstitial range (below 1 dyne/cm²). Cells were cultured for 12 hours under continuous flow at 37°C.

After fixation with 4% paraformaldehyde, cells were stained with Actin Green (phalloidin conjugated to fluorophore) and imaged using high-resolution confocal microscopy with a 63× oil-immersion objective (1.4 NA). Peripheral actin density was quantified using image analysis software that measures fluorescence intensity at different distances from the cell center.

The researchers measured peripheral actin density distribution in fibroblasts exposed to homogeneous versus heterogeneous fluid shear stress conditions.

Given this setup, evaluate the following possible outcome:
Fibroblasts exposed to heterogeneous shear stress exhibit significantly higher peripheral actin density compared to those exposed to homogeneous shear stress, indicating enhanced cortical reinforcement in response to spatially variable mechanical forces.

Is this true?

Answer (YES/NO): NO